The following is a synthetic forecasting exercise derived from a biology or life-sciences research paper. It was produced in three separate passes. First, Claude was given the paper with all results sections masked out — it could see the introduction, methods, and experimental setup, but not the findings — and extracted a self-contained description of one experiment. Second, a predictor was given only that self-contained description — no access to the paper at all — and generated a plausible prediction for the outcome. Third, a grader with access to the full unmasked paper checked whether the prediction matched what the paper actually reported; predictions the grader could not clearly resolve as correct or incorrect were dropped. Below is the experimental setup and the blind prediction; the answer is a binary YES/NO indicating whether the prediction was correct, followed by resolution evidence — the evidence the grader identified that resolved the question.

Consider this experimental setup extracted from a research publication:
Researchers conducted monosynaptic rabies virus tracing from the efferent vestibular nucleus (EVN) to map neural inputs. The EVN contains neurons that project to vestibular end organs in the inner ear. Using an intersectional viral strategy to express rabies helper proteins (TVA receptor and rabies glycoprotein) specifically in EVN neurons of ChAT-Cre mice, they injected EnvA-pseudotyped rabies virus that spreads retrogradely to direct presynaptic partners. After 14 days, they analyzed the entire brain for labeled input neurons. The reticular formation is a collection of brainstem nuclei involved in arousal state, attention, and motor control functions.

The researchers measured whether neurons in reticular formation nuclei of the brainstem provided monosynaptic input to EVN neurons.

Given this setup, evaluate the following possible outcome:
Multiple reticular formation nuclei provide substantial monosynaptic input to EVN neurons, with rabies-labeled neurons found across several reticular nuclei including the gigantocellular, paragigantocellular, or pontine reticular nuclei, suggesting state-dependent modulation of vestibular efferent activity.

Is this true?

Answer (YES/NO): NO